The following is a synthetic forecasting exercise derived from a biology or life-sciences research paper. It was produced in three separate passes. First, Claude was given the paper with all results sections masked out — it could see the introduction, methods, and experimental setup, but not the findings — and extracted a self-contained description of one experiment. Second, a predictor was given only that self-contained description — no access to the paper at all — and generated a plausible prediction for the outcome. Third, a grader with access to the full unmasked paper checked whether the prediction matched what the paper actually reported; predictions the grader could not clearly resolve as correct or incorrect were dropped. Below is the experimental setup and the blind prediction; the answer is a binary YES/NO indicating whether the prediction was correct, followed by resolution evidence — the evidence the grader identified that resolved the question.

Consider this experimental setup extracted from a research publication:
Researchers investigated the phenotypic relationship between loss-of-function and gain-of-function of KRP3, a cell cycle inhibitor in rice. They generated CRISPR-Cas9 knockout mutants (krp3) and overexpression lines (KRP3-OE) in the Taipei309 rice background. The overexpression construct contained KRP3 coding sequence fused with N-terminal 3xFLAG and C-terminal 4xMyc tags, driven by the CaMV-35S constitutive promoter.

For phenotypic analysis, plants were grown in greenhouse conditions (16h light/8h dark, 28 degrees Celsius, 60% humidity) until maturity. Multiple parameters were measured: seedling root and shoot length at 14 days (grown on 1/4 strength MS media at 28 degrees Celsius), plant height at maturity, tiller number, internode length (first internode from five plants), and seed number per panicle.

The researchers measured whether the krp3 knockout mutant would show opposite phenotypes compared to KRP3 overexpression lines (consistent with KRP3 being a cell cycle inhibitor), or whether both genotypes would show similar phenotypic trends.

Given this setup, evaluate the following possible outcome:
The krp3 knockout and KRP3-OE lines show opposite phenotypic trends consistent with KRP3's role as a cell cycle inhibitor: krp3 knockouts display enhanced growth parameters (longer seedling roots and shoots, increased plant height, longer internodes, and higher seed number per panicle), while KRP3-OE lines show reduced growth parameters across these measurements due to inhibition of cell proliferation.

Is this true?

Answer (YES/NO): NO